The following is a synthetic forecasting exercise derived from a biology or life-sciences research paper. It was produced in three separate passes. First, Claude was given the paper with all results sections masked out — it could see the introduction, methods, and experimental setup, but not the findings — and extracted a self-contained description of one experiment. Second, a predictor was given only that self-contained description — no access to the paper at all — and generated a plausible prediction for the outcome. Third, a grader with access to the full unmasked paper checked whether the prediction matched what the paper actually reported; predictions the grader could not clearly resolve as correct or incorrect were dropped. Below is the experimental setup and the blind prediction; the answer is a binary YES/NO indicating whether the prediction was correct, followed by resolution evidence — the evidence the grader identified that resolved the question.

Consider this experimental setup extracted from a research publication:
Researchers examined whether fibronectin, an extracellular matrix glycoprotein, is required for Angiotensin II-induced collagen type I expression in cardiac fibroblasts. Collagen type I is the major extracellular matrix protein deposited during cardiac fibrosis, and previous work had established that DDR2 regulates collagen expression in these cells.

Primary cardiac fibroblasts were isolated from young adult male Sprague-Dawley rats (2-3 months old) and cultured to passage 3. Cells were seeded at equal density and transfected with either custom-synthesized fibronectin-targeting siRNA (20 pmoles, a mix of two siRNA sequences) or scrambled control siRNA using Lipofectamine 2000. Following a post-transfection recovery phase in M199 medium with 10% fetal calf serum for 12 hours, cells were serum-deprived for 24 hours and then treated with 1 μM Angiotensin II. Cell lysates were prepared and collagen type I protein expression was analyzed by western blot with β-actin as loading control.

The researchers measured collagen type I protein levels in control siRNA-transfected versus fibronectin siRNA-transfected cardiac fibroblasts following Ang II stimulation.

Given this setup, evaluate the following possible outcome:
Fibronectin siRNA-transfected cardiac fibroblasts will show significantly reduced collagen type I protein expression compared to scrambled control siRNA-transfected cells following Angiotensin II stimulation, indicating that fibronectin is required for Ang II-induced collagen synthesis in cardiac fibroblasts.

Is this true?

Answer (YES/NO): YES